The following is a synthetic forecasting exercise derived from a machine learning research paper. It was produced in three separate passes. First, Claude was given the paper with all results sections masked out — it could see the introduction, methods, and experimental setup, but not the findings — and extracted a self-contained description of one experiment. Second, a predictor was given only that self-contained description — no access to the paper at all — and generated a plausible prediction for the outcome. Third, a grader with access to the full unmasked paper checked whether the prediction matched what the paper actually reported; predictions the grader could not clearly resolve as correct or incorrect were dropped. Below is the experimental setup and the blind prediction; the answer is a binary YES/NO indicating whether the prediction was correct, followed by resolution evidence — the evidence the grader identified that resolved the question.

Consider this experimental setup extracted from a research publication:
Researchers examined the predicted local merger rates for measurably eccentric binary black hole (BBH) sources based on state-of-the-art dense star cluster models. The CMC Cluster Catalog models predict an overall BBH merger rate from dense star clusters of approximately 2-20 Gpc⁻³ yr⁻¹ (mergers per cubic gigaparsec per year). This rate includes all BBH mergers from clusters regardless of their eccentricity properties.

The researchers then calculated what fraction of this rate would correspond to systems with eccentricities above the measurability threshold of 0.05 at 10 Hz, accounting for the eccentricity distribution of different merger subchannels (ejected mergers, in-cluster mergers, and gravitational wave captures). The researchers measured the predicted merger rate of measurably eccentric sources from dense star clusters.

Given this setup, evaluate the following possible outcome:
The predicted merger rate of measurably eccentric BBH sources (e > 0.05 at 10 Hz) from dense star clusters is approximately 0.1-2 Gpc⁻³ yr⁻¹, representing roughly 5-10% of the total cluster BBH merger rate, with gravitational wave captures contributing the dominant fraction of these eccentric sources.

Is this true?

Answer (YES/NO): NO